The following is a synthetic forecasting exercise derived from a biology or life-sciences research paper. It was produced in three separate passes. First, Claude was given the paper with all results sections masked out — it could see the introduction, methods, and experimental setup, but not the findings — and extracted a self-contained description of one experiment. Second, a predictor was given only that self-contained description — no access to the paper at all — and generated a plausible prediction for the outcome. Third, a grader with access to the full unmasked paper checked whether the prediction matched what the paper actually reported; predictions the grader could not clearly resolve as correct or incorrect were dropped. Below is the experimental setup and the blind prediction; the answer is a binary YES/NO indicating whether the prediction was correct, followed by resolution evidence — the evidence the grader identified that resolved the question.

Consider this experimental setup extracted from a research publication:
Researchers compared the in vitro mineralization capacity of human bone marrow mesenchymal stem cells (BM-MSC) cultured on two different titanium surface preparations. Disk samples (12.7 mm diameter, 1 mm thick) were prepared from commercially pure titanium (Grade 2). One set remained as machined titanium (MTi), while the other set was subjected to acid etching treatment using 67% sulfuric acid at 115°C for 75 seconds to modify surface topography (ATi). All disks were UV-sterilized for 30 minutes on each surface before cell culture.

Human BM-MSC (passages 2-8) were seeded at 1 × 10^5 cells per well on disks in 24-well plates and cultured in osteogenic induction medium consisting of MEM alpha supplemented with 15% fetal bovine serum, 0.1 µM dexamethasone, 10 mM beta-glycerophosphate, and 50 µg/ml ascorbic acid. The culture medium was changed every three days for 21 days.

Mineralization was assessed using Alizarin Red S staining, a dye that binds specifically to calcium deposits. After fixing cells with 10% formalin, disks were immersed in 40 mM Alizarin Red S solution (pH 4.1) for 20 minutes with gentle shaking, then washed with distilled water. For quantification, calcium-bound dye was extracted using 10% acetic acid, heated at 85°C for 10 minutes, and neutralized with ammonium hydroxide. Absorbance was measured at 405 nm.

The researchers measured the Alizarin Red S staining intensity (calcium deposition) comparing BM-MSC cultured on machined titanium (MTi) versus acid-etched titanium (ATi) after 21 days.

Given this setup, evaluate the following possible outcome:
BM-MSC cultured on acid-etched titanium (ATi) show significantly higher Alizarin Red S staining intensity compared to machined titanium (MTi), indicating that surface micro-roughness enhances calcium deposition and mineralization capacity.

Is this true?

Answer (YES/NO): NO